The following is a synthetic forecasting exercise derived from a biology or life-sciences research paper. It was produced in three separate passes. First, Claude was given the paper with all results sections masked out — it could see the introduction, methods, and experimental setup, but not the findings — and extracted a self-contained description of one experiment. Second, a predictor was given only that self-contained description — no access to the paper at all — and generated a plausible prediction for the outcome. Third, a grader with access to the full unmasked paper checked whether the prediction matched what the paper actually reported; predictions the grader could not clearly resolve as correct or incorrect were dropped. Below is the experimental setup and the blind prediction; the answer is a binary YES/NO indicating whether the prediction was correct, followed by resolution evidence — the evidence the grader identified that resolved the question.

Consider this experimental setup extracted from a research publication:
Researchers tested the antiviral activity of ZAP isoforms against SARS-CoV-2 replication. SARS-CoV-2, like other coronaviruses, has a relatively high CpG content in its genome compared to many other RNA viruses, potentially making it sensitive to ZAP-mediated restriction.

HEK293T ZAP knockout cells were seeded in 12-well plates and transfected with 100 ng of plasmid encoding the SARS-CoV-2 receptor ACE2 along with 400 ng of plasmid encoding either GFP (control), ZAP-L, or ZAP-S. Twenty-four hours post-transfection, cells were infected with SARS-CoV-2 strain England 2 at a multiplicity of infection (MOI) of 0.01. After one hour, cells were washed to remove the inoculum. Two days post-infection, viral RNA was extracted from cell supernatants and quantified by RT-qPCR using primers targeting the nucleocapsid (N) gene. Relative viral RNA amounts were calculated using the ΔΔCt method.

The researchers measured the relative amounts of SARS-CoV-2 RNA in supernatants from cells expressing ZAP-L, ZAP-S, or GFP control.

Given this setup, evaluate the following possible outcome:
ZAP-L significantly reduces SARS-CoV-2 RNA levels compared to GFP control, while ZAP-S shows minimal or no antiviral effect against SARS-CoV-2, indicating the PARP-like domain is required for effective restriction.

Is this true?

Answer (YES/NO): YES